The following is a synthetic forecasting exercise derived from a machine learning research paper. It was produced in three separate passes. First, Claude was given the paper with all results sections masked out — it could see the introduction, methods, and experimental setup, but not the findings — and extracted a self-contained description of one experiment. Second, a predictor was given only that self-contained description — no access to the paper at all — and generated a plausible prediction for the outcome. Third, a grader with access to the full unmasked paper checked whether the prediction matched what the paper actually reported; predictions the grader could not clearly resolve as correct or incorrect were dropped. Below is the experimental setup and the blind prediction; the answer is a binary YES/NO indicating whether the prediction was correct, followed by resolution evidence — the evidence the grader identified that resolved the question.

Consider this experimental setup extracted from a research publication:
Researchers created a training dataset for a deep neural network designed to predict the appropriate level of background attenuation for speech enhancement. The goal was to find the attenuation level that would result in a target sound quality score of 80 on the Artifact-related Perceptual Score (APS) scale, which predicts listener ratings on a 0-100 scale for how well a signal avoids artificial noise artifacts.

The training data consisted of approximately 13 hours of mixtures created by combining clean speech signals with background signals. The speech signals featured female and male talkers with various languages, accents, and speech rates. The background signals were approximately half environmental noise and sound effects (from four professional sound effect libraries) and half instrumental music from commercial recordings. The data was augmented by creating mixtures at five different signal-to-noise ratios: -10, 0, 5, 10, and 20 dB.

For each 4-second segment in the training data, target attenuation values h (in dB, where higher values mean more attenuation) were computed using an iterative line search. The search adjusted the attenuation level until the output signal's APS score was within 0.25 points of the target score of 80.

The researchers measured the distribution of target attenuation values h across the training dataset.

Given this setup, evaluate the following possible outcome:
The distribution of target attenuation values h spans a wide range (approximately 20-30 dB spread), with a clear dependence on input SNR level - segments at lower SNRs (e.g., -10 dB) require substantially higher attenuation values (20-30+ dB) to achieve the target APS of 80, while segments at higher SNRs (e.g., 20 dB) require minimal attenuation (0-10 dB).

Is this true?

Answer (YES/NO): NO